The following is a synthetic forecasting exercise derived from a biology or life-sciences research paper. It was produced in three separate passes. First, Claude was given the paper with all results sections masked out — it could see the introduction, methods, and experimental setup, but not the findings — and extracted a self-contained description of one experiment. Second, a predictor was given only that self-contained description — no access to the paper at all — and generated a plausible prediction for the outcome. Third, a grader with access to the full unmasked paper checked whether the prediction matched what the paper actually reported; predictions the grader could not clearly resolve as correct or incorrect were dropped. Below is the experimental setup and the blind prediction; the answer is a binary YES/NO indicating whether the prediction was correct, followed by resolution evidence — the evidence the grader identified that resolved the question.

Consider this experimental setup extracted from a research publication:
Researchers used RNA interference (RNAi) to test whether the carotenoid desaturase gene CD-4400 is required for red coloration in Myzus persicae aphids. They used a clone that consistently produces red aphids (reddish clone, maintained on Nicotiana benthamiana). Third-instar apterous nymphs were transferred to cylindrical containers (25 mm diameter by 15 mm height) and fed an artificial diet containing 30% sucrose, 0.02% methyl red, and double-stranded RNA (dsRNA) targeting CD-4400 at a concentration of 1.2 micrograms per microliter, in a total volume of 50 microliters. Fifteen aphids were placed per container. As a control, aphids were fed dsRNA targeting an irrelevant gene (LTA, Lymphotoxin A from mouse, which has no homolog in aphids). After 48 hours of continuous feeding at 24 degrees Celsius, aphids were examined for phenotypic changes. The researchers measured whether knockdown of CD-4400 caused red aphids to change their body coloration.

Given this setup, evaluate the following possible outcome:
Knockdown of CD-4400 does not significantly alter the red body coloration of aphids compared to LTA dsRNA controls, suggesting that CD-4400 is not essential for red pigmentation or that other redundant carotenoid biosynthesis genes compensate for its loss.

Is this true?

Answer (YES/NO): NO